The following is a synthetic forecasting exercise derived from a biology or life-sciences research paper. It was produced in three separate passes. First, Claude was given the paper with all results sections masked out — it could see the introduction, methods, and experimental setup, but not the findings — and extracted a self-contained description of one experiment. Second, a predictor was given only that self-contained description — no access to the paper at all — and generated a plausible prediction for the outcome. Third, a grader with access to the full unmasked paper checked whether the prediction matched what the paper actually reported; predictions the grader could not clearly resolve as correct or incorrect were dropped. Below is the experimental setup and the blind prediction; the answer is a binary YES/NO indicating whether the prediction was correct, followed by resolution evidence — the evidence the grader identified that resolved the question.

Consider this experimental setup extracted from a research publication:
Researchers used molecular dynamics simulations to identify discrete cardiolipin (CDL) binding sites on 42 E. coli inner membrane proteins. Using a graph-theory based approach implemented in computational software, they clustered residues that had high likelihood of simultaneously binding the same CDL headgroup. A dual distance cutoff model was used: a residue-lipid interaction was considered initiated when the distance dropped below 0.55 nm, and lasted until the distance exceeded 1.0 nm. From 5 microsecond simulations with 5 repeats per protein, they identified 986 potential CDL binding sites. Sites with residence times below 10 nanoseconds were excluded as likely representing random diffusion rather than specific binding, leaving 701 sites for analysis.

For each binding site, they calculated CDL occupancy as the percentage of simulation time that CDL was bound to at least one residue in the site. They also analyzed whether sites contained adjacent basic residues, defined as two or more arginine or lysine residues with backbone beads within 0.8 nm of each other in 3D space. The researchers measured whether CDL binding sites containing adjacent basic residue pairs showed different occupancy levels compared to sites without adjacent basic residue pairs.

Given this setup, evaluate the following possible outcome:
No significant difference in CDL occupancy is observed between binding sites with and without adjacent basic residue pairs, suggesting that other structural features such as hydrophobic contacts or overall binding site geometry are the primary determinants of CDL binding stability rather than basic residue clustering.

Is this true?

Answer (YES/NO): NO